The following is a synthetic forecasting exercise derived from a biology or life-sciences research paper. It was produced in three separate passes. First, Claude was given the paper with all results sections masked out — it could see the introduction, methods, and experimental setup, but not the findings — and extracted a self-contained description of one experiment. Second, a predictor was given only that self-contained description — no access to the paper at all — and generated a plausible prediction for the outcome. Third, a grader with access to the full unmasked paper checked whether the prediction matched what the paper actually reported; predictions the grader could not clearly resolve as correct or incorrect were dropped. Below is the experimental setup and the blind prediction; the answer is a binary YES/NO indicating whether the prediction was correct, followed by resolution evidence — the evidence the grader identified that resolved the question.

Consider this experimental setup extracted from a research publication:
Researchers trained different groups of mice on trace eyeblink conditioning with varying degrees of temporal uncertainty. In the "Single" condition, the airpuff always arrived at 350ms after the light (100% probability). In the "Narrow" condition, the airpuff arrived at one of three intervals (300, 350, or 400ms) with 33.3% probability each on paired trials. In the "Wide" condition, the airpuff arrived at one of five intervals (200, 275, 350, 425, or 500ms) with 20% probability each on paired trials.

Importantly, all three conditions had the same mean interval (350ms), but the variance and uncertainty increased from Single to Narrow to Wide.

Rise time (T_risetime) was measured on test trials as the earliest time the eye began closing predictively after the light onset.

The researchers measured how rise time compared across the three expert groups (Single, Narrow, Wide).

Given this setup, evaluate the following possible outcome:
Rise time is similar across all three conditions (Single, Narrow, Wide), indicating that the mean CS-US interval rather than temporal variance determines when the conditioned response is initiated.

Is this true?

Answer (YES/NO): NO